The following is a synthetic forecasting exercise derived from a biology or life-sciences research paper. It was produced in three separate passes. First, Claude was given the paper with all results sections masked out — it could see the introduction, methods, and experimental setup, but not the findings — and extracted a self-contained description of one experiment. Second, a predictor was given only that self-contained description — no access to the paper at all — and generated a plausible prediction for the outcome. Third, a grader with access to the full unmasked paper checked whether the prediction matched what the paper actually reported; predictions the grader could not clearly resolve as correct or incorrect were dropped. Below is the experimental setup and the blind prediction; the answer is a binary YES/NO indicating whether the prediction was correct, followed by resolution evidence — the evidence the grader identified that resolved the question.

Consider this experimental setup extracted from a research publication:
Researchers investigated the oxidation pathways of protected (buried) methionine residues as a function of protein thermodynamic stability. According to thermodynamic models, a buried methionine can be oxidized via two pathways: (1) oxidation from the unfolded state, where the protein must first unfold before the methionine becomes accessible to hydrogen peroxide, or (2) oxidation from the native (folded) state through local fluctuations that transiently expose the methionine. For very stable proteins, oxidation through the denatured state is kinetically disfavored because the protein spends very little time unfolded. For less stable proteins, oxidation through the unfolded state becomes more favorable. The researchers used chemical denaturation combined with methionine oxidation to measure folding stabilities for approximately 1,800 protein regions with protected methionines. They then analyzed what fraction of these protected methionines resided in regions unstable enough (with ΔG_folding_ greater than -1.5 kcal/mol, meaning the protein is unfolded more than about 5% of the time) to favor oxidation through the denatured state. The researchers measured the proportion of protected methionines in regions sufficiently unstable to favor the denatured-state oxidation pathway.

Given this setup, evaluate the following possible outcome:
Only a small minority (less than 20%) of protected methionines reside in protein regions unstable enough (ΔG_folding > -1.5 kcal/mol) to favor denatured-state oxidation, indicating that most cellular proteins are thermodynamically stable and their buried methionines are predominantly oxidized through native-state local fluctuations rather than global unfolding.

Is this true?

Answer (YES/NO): YES